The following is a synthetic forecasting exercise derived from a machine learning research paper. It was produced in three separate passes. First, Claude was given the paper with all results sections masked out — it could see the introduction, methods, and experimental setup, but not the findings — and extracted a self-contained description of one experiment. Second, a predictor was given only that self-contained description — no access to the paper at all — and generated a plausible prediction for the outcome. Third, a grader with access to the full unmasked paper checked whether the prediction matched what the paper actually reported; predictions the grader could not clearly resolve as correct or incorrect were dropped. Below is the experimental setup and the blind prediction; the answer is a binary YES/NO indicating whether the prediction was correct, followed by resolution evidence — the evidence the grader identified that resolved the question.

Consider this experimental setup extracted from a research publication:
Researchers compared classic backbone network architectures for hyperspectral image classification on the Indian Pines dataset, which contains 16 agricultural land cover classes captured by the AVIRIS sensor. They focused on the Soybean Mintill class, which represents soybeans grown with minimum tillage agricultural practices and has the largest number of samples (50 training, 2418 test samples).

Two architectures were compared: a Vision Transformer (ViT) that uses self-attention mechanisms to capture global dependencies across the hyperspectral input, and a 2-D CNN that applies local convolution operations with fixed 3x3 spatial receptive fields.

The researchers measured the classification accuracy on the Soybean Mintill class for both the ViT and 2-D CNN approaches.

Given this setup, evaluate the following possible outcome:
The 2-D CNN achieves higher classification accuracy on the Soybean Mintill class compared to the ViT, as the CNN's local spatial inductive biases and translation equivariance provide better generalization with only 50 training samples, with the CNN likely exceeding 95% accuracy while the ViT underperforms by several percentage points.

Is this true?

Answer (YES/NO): NO